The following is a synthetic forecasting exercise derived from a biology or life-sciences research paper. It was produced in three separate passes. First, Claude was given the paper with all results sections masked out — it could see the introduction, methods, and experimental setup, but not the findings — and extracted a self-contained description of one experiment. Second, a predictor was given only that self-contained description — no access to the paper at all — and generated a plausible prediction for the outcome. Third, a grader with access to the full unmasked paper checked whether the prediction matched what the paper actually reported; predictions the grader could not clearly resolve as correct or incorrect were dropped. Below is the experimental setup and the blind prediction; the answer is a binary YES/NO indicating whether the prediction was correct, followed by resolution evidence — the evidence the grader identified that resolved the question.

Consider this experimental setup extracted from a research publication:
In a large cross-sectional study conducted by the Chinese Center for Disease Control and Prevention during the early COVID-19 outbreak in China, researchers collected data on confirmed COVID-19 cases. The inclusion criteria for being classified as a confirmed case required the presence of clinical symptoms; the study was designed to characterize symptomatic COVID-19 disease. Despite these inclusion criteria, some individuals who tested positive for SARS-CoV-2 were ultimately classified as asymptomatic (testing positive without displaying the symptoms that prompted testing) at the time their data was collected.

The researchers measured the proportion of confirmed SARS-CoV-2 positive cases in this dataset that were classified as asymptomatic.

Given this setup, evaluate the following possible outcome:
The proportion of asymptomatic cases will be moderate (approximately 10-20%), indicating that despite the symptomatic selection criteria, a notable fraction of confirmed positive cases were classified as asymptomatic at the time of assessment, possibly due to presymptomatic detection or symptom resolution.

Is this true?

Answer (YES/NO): NO